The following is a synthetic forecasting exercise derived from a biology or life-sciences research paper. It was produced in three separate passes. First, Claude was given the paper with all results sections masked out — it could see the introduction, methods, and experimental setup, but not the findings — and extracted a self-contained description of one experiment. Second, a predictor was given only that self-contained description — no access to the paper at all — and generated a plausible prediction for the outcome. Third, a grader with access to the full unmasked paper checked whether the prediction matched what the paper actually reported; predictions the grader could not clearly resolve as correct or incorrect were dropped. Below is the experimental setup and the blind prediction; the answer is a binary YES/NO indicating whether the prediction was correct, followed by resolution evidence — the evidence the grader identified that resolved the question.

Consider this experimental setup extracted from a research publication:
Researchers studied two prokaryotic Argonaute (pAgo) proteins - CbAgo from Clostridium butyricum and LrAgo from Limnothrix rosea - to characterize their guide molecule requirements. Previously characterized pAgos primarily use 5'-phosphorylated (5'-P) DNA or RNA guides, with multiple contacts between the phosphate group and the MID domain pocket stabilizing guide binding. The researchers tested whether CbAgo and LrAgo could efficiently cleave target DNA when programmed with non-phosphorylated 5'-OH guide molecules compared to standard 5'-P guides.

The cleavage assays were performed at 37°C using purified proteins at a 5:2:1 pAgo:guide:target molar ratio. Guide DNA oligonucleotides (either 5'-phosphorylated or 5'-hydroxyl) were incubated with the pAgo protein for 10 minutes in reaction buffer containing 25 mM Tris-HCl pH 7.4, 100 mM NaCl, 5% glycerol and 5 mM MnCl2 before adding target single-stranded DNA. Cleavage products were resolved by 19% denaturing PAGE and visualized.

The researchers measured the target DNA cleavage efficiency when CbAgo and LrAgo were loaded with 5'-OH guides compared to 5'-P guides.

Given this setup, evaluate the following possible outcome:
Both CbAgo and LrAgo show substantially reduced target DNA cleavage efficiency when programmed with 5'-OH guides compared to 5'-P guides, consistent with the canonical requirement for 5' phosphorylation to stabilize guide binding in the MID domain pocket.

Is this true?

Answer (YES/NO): NO